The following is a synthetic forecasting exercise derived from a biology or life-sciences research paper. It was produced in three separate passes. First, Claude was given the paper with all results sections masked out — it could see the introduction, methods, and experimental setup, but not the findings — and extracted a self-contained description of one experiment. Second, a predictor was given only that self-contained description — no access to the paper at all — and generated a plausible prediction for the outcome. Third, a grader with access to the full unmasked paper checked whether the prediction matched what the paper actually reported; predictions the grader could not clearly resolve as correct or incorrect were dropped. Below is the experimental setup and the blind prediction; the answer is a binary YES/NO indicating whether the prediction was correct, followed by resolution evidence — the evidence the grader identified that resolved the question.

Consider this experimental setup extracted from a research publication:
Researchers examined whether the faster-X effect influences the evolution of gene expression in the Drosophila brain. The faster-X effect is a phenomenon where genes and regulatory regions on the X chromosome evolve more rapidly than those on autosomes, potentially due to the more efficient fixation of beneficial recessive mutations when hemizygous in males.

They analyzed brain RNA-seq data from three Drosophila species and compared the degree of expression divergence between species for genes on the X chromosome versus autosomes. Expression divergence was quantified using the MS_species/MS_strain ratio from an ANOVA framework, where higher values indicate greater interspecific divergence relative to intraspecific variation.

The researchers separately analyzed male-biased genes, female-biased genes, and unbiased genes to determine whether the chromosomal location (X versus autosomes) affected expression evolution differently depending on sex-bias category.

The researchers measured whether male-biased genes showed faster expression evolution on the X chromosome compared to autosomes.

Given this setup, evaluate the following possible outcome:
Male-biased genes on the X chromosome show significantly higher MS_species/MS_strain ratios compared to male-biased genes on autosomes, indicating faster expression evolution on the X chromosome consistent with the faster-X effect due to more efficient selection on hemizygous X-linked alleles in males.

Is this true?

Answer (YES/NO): YES